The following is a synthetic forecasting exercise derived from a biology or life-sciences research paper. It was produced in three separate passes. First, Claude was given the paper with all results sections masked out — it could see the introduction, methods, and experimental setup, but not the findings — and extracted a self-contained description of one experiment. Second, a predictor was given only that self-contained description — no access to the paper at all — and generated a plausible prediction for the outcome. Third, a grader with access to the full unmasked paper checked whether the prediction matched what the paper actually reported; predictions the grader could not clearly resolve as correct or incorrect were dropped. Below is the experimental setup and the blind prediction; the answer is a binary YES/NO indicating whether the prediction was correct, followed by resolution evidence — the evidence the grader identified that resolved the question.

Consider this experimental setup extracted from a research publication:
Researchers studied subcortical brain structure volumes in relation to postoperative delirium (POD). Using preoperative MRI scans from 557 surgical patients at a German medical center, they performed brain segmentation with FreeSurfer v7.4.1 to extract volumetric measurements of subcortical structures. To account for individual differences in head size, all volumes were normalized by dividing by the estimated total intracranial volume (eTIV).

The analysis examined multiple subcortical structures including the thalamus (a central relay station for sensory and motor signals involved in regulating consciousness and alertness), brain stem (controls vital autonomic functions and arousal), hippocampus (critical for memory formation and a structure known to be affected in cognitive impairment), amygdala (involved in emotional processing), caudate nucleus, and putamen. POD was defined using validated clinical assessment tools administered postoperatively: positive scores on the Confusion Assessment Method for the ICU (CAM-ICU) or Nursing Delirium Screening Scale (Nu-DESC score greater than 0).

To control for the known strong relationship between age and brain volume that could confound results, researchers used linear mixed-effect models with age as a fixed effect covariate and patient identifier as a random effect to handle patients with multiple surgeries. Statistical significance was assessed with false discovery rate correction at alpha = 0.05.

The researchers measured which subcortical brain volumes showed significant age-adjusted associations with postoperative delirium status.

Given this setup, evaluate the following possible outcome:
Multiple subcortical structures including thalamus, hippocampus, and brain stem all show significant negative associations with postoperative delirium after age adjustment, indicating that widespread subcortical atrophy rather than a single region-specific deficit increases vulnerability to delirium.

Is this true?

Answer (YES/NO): NO